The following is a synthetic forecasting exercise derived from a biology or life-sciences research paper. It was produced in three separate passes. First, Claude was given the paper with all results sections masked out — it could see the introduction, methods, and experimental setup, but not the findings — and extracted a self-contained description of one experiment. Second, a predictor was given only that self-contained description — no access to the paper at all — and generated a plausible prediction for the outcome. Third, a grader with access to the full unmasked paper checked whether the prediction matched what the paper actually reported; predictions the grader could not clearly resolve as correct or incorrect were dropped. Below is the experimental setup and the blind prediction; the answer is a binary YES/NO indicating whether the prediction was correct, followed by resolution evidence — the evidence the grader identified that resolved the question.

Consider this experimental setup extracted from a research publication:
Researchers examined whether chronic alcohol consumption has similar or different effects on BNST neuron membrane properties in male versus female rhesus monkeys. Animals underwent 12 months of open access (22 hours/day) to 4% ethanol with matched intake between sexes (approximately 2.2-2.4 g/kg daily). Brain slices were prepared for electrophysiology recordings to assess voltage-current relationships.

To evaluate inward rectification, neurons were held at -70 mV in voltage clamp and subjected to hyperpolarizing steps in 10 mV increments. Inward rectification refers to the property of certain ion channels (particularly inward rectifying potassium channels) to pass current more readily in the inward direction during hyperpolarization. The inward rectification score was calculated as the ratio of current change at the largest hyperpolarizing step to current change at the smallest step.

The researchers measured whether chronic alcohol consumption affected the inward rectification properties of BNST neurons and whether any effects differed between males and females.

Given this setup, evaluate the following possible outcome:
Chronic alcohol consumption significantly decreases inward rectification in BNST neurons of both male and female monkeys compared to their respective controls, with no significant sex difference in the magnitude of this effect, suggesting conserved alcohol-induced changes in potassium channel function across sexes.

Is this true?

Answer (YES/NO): YES